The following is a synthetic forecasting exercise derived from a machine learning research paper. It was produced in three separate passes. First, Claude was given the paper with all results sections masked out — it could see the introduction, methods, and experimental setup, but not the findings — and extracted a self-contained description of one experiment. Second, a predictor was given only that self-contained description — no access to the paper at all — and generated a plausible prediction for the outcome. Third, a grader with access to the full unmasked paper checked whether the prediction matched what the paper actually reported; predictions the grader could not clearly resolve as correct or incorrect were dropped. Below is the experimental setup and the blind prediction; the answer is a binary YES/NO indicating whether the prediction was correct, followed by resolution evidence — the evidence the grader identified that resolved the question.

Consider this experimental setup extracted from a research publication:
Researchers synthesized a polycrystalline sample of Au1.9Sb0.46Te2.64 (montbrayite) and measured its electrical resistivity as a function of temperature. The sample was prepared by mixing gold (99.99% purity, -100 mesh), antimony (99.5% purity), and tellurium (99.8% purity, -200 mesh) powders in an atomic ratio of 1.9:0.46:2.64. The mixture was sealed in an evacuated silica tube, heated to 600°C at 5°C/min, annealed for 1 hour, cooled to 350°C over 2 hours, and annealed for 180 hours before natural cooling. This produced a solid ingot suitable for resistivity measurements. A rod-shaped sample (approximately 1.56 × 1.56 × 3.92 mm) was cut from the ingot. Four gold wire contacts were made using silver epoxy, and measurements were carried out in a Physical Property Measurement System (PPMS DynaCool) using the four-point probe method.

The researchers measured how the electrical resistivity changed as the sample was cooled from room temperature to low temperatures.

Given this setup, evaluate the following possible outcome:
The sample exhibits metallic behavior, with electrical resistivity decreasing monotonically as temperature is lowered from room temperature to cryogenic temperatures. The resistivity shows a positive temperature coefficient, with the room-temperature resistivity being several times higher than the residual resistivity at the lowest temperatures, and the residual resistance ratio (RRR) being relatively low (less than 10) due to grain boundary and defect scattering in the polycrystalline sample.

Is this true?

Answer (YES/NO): NO